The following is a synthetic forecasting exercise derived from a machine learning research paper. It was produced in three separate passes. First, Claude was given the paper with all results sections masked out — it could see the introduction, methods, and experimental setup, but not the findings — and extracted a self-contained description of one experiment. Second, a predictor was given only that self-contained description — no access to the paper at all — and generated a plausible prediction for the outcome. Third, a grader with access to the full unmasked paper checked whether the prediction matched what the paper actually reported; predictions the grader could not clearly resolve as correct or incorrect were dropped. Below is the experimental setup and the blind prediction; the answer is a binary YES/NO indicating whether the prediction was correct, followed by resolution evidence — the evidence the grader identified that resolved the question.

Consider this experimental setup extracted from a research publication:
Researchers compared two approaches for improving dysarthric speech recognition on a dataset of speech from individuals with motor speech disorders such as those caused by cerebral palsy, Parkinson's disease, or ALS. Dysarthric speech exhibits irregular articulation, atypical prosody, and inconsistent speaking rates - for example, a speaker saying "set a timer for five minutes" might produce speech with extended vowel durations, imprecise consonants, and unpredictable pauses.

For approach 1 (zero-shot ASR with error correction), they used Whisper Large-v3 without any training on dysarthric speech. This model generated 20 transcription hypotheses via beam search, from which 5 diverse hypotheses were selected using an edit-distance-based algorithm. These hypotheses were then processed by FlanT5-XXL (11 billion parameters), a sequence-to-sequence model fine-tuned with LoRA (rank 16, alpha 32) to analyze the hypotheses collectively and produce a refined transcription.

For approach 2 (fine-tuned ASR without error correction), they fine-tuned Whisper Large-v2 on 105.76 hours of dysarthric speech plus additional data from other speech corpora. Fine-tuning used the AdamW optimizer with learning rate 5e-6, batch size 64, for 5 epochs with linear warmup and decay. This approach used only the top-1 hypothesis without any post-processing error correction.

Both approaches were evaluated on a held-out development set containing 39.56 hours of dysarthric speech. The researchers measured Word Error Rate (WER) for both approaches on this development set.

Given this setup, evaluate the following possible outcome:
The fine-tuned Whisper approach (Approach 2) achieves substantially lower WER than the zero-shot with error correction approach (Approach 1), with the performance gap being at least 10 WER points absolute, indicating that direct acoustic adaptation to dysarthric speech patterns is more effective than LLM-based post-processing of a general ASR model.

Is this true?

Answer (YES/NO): NO